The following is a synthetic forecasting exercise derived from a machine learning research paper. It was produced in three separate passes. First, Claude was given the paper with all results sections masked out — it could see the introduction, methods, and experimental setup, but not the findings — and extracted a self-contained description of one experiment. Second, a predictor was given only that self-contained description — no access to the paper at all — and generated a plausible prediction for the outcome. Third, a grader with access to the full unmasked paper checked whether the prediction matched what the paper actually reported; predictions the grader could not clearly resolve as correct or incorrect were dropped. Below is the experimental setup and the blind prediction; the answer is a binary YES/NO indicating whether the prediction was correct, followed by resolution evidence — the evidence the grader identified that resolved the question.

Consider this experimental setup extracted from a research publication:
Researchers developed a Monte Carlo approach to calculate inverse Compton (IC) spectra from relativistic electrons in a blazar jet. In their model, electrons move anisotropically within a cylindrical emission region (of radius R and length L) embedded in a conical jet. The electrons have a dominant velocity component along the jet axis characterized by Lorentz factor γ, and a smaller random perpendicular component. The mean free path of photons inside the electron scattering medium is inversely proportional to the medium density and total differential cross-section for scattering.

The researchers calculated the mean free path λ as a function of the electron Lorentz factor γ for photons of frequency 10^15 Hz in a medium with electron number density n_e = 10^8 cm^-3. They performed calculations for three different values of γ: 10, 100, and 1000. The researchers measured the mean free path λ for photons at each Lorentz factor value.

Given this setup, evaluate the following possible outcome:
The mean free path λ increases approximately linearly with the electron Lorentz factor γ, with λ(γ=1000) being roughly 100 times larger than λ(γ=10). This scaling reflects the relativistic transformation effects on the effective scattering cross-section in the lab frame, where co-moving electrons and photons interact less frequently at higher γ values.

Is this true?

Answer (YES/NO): NO